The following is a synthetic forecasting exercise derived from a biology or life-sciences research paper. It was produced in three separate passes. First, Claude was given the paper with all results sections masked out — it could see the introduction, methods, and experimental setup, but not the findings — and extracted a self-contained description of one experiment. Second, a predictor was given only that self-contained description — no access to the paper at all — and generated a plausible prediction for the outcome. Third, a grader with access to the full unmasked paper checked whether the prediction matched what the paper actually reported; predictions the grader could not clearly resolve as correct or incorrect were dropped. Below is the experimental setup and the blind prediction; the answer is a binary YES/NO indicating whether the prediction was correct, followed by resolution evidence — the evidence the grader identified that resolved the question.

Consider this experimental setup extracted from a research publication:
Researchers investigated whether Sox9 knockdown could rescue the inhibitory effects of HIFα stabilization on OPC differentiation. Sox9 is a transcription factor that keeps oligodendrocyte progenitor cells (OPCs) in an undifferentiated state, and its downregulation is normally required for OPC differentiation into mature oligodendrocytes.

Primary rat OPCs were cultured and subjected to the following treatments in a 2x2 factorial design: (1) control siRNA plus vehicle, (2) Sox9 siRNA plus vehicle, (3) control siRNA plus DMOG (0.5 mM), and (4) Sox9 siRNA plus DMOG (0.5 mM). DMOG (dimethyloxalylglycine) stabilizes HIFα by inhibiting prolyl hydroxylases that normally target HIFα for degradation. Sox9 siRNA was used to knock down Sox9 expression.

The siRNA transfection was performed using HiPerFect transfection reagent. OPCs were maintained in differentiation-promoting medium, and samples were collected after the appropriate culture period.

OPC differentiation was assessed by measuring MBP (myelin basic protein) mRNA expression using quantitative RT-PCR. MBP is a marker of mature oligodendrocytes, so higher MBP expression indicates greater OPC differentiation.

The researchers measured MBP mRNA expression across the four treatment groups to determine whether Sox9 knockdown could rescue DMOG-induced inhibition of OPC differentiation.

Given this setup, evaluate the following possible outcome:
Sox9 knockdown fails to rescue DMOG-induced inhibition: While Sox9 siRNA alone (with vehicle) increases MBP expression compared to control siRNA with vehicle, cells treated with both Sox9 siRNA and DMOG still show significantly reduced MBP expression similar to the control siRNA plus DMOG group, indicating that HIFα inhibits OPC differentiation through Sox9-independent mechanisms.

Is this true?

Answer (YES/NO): NO